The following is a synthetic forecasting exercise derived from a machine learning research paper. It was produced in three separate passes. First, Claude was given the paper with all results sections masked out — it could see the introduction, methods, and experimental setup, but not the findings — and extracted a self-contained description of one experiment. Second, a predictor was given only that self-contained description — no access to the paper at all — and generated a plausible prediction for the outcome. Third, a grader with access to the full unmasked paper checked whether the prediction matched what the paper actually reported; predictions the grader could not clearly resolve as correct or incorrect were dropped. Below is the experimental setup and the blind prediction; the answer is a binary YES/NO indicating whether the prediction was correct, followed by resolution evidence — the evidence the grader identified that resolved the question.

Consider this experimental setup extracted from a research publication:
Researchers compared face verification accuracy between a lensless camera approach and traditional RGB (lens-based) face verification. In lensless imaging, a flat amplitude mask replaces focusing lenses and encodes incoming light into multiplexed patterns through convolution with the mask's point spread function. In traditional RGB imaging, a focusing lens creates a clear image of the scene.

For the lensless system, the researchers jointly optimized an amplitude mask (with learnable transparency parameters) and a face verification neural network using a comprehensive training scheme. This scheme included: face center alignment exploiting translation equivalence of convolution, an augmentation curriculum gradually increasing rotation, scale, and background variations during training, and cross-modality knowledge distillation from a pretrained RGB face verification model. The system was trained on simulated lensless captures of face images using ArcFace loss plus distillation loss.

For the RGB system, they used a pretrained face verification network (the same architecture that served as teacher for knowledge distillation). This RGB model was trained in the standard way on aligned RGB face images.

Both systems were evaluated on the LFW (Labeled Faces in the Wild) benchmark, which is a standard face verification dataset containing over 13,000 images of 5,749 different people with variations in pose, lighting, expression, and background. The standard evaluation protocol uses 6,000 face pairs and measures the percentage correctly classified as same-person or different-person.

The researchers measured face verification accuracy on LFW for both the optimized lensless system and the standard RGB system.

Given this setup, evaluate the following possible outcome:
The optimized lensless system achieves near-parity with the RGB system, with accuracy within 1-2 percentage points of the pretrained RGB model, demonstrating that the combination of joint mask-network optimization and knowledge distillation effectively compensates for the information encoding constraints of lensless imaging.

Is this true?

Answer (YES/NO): NO